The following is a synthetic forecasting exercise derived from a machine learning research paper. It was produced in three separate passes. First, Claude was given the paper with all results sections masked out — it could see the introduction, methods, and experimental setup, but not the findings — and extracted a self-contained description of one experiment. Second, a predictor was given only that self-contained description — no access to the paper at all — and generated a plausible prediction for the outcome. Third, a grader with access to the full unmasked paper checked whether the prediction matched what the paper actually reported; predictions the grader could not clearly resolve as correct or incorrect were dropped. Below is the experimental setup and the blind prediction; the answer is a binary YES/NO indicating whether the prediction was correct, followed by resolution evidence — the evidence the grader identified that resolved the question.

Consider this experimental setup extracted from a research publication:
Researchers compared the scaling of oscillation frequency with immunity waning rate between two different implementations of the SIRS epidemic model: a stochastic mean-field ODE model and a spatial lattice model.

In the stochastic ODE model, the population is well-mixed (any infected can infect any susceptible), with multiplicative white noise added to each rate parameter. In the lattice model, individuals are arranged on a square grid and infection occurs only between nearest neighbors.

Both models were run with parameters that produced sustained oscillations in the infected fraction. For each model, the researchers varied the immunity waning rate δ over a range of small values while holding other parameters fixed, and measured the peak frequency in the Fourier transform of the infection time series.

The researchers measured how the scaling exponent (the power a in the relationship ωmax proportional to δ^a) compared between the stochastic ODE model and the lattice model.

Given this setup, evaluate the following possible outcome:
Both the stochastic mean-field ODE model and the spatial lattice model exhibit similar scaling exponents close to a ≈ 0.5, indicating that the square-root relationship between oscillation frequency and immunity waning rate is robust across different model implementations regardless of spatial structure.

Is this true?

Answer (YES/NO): NO